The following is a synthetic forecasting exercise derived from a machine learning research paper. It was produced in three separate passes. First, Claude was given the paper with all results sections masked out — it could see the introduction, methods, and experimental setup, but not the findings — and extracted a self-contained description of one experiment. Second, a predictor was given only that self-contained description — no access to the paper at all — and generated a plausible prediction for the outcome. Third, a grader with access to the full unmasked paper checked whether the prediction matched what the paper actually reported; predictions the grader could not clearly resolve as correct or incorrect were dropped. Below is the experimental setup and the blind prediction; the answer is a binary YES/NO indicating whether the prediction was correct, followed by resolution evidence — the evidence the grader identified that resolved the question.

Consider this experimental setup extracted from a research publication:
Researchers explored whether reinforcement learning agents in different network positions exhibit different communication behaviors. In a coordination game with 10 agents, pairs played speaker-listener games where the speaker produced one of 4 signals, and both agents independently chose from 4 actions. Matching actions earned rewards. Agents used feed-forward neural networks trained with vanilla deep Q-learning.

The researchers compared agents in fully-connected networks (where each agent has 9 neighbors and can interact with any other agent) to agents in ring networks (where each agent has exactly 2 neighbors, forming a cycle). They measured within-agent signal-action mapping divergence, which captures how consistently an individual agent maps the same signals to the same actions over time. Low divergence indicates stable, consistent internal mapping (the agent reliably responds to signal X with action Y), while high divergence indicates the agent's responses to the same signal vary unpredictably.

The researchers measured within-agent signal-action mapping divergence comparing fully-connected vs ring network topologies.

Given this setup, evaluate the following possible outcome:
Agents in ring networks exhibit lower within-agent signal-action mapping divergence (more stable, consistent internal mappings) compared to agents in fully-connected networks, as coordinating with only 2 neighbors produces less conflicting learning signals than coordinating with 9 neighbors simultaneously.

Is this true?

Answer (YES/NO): NO